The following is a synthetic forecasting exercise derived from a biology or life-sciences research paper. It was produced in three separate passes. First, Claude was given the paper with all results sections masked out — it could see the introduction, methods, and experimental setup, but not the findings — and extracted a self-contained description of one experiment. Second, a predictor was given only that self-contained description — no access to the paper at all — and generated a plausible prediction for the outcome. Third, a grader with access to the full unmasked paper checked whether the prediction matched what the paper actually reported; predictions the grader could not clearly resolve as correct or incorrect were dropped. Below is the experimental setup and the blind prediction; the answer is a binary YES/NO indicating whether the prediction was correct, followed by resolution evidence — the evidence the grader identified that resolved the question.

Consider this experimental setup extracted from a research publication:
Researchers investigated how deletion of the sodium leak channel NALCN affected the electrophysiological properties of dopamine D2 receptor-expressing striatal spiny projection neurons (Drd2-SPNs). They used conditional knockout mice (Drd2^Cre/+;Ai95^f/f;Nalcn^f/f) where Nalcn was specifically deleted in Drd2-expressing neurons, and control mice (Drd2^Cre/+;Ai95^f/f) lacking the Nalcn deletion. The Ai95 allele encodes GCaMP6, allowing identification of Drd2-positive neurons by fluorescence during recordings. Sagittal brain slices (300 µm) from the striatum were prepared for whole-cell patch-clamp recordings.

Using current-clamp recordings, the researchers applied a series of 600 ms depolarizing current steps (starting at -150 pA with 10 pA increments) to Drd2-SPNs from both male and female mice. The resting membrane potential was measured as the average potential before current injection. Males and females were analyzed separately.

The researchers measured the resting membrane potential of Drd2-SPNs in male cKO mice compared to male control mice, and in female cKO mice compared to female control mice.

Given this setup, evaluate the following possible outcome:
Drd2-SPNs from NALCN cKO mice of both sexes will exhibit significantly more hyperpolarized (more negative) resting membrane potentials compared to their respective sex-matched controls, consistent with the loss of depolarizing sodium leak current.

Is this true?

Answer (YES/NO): NO